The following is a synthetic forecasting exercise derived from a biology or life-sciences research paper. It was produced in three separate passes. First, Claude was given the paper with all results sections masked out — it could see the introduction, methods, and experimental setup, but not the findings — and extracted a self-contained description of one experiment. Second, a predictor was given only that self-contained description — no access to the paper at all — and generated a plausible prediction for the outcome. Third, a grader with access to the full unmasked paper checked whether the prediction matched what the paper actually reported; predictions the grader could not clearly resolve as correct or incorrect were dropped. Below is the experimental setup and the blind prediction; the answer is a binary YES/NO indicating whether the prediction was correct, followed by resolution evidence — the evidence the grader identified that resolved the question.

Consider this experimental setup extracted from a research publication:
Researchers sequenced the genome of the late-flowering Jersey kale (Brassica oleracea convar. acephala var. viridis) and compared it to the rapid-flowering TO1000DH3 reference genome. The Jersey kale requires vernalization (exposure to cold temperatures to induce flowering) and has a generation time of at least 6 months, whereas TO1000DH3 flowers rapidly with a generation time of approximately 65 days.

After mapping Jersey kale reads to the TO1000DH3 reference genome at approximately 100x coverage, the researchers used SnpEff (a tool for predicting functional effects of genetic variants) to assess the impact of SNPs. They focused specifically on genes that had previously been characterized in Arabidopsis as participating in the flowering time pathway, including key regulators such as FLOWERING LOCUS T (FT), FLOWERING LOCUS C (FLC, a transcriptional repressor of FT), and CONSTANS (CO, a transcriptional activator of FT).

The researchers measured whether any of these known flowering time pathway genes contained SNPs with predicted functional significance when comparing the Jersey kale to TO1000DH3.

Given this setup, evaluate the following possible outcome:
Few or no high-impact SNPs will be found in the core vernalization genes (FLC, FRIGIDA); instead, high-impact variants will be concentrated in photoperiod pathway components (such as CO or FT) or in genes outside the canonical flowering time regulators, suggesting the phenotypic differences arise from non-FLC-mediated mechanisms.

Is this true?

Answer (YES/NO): NO